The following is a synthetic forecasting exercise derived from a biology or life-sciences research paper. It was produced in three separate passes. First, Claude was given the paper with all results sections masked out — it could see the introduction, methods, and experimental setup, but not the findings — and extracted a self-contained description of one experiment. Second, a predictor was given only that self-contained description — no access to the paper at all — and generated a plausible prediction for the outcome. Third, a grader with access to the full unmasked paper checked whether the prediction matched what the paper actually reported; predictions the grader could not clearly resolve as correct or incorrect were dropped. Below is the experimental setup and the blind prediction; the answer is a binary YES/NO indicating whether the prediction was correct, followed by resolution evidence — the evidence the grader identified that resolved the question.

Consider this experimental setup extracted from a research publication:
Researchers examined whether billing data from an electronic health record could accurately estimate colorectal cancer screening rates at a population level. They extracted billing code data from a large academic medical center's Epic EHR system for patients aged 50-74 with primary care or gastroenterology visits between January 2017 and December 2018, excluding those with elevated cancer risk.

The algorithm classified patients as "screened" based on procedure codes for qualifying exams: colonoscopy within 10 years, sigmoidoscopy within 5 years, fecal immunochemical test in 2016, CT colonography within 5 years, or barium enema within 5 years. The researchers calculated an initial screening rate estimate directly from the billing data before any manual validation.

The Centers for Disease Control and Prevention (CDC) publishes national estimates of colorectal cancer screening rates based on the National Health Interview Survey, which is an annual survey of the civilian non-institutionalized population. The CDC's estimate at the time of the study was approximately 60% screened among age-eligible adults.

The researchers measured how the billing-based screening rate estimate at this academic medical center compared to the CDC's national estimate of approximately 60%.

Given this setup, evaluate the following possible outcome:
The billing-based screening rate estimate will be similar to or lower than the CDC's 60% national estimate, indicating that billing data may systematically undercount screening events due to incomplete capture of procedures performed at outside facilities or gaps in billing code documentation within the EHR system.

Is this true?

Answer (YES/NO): YES